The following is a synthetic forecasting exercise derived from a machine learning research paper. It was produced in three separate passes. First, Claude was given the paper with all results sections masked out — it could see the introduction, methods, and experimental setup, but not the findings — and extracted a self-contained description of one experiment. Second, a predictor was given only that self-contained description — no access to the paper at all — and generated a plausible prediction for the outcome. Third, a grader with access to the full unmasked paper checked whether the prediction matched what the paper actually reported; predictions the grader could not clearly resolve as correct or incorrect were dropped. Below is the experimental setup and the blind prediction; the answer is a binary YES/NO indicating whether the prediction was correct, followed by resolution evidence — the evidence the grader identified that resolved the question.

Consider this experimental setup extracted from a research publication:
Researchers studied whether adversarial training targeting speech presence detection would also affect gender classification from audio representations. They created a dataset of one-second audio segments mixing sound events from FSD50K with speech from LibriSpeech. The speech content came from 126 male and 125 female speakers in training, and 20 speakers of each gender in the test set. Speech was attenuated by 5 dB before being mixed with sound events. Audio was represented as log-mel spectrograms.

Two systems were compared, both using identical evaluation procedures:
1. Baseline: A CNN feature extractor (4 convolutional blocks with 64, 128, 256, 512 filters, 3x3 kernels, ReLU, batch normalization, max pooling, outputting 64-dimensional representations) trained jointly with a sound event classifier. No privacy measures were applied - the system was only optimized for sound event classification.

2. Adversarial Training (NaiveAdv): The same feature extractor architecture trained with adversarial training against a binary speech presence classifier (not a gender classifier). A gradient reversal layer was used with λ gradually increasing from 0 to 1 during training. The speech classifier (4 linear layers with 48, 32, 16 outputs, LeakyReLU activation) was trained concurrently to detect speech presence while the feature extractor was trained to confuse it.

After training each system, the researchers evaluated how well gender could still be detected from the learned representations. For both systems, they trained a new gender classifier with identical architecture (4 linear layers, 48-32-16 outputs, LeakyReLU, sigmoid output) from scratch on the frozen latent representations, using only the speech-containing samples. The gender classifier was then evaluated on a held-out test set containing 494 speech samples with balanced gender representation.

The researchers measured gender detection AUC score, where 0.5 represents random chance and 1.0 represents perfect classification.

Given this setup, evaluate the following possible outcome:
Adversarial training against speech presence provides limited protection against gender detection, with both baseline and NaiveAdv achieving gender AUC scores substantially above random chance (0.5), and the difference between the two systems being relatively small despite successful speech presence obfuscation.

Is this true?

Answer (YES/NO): NO